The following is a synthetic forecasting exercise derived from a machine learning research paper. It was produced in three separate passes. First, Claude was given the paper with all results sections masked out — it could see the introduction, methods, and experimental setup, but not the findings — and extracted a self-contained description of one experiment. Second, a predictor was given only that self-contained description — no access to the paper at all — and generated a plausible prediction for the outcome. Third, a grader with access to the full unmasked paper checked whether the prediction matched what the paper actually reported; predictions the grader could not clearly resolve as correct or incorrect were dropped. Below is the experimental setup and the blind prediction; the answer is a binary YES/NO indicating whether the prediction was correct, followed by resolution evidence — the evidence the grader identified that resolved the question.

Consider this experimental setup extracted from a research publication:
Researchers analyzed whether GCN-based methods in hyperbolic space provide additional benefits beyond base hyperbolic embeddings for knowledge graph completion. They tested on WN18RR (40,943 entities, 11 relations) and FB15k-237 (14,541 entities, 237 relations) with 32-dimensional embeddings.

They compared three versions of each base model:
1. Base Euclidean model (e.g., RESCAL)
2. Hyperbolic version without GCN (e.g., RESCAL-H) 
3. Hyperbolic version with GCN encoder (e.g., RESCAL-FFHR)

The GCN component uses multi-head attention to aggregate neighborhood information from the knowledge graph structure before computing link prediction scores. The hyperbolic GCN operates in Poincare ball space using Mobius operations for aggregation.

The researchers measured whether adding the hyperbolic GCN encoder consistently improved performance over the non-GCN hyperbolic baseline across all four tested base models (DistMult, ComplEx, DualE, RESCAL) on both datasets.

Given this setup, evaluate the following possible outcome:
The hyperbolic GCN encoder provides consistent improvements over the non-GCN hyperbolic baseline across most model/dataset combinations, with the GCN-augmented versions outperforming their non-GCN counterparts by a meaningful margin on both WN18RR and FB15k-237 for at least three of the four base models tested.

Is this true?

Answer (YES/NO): NO